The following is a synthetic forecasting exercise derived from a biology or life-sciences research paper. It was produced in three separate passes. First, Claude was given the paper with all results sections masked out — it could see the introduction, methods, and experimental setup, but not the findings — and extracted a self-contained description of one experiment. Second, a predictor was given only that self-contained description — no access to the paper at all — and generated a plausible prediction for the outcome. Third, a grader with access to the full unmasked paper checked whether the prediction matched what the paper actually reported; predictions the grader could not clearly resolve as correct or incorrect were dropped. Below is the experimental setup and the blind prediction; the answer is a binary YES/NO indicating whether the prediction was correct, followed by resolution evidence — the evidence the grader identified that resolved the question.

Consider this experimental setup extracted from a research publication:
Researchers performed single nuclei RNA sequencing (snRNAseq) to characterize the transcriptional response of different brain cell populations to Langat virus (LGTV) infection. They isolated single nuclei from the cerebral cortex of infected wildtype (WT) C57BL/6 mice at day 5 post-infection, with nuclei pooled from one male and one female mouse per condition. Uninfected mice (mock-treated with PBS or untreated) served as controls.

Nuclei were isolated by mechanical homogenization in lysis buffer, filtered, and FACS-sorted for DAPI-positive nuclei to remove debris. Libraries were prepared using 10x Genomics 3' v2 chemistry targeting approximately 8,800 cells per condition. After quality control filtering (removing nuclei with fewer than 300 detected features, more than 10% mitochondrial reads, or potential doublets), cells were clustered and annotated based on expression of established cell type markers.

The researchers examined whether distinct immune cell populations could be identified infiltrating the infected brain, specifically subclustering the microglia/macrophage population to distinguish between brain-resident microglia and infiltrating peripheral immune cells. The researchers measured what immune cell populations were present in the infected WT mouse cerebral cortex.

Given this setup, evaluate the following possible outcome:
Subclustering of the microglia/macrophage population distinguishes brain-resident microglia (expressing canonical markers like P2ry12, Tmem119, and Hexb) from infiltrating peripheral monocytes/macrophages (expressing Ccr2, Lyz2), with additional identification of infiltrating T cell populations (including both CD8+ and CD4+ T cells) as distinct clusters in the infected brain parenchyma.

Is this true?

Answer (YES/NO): NO